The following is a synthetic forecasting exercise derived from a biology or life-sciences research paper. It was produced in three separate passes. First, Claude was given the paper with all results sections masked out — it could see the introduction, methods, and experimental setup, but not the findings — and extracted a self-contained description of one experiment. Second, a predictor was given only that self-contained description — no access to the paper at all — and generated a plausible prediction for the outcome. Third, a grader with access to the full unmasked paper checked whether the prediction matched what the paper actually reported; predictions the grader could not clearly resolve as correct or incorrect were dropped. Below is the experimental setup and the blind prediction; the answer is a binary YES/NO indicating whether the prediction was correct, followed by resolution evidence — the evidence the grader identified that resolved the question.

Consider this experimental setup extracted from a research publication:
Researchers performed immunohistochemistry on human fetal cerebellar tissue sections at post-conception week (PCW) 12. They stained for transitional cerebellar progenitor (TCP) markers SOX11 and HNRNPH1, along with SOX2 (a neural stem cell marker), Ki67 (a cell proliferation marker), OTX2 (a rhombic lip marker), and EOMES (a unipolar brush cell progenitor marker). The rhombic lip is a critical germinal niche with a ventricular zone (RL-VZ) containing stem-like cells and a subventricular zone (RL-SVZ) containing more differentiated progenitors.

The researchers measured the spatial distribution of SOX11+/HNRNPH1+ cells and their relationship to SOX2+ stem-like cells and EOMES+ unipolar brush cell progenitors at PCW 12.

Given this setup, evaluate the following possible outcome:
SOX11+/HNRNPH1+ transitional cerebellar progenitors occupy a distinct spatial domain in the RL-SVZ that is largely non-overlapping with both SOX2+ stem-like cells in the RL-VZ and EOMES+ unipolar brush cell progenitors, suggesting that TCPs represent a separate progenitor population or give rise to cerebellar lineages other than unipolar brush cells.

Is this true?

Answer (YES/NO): NO